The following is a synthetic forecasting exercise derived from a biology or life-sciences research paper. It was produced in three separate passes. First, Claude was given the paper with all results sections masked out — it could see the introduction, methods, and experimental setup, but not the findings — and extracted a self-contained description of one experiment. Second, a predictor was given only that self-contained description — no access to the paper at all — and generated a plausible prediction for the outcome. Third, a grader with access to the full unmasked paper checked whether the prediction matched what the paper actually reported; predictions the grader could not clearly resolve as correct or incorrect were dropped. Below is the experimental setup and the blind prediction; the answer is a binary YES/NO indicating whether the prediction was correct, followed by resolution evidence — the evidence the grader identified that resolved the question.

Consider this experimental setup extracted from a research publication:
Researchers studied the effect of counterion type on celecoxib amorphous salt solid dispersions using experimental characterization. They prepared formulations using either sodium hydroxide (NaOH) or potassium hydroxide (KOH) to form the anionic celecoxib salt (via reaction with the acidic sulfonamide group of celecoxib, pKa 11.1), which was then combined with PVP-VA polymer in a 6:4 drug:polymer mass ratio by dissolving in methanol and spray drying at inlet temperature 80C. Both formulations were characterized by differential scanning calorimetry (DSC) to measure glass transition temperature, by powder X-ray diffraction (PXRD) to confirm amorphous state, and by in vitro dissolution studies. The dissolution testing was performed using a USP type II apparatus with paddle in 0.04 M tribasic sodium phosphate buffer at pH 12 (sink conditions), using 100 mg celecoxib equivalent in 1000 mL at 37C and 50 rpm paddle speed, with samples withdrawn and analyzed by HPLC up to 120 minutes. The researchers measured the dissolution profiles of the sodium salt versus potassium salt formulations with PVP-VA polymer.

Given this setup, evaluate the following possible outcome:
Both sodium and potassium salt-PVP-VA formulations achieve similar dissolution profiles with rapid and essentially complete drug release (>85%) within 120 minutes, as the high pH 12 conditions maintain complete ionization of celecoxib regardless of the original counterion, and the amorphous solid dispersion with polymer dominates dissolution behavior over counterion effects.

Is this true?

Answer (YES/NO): NO